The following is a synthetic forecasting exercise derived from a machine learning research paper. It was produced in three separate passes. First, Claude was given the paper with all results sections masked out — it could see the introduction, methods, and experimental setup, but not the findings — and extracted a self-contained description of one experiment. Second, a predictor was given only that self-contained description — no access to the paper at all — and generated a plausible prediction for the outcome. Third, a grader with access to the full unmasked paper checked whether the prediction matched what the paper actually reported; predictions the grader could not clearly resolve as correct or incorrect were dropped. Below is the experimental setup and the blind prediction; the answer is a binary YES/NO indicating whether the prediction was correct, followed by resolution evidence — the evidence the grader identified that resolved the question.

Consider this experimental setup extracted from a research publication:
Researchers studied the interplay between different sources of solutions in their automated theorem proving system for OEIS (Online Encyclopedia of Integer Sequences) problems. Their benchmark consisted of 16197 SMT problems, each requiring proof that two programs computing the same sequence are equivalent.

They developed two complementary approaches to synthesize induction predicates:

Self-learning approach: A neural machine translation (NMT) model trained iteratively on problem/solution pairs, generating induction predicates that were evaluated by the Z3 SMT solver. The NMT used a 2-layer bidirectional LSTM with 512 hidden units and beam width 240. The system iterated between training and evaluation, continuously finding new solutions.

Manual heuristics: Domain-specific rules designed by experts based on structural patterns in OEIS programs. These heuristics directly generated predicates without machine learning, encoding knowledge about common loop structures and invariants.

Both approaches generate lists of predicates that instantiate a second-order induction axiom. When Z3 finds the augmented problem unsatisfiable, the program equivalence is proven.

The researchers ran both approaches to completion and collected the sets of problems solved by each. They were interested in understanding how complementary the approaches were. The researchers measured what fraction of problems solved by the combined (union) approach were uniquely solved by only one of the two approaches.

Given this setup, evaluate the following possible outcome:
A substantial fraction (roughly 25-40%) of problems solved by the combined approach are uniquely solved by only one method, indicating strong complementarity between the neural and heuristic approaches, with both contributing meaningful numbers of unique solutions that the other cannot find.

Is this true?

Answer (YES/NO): YES